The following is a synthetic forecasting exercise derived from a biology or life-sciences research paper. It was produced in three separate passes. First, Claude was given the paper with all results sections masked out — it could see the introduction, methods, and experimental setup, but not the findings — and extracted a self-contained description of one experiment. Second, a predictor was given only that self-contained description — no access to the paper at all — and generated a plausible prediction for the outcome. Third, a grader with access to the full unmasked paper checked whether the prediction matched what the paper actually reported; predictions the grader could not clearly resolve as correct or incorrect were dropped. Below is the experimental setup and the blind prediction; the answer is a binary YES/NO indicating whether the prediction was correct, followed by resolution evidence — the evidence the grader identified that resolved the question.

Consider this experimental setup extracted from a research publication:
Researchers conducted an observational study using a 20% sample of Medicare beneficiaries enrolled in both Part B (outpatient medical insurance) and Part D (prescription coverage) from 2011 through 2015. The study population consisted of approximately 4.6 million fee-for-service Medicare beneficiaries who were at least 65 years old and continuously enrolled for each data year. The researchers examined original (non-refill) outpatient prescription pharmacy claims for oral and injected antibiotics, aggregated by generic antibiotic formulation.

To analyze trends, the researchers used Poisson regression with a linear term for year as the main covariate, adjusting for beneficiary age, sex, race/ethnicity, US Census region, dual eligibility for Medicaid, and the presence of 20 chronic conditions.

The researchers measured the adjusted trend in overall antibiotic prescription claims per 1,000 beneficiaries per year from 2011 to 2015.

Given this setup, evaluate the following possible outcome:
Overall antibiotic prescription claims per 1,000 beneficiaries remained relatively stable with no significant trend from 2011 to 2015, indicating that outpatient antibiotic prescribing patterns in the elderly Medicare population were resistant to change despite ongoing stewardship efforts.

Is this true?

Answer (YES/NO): NO